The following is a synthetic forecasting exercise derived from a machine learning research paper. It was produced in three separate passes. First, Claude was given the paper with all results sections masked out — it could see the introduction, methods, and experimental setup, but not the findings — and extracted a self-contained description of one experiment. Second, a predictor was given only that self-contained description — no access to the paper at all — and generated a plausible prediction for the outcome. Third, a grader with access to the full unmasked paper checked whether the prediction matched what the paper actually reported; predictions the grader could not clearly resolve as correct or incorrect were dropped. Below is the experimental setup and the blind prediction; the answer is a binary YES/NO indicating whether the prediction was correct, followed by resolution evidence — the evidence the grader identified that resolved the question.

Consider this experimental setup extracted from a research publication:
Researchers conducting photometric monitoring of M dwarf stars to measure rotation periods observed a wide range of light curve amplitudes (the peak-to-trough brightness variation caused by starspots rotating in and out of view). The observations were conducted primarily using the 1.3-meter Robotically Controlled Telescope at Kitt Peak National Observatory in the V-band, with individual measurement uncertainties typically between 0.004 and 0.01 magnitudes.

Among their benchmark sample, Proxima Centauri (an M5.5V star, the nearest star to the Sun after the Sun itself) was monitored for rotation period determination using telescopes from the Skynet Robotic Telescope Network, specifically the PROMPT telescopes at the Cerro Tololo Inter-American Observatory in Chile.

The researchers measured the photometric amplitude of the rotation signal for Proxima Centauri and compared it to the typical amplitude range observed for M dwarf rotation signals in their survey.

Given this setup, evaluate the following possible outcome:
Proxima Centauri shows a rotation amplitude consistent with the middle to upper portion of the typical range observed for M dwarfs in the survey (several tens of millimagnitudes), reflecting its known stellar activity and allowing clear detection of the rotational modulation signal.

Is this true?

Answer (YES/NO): NO